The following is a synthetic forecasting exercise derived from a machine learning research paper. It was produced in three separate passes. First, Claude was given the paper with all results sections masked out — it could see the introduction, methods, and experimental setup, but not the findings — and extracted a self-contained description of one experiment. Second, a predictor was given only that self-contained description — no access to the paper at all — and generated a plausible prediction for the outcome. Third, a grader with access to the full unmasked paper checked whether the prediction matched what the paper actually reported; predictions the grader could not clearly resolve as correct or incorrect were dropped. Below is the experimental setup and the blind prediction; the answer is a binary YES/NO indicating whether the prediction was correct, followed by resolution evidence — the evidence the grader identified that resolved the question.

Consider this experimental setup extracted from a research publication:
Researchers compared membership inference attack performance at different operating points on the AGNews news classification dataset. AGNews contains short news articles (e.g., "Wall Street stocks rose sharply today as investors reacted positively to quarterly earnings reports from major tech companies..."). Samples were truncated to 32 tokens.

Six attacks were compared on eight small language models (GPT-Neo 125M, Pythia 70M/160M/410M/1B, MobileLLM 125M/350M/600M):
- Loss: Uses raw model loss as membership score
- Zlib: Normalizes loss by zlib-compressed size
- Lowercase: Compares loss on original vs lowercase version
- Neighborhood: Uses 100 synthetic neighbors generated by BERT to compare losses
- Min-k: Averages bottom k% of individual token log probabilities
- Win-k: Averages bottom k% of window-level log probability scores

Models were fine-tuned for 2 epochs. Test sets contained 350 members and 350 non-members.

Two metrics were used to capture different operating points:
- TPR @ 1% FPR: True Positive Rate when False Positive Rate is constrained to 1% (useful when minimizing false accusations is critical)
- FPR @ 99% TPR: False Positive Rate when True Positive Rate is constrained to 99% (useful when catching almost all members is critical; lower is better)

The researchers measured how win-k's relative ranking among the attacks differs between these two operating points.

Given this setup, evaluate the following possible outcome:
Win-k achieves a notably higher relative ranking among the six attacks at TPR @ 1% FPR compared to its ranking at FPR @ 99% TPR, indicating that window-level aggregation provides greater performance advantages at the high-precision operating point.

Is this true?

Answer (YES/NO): YES